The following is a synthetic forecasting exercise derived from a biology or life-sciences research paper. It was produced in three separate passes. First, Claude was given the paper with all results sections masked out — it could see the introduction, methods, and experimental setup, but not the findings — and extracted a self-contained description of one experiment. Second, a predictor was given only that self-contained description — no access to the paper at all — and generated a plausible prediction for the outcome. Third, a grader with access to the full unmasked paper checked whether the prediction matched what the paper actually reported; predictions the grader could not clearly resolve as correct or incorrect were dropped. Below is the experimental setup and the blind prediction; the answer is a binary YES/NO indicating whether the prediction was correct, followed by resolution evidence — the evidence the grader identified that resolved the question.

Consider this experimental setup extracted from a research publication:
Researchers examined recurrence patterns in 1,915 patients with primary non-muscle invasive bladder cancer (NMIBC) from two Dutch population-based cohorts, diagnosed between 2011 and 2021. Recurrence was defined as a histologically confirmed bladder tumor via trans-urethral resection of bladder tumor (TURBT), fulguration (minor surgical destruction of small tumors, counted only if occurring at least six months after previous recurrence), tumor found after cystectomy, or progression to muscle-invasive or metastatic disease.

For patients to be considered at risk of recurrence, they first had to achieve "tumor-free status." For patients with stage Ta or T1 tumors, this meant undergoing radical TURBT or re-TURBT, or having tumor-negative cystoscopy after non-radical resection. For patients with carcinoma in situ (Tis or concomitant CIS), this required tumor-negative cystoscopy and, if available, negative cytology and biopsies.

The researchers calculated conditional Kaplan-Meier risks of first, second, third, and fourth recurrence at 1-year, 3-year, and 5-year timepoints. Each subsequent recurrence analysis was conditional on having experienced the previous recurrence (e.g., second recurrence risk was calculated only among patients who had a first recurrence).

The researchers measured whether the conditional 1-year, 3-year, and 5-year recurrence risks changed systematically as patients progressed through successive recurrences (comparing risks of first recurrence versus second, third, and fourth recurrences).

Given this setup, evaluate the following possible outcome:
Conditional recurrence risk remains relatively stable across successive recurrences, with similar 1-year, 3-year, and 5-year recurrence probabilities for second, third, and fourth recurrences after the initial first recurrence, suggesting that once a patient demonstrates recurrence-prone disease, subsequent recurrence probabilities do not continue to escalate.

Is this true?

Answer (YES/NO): NO